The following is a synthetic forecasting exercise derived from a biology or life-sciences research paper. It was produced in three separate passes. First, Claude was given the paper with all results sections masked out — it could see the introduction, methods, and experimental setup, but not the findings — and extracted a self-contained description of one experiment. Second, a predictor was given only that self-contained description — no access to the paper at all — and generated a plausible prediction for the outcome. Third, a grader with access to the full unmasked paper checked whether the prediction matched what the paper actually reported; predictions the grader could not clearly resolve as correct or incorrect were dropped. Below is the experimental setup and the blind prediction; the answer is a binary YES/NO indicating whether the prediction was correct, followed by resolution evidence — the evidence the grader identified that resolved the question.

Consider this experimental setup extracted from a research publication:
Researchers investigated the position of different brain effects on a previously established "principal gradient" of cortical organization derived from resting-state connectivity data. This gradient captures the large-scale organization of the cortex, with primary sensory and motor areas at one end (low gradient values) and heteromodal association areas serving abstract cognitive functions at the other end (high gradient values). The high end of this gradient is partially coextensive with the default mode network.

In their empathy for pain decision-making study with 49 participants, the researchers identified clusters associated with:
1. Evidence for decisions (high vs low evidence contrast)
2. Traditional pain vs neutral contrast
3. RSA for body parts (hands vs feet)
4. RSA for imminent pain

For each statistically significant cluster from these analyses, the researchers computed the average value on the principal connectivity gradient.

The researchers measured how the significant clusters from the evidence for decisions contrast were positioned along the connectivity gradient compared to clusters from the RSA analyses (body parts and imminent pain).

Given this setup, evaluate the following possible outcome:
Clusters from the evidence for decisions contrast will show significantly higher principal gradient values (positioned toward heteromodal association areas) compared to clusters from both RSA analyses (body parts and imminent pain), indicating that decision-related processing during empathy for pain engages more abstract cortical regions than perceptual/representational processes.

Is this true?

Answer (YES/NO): NO